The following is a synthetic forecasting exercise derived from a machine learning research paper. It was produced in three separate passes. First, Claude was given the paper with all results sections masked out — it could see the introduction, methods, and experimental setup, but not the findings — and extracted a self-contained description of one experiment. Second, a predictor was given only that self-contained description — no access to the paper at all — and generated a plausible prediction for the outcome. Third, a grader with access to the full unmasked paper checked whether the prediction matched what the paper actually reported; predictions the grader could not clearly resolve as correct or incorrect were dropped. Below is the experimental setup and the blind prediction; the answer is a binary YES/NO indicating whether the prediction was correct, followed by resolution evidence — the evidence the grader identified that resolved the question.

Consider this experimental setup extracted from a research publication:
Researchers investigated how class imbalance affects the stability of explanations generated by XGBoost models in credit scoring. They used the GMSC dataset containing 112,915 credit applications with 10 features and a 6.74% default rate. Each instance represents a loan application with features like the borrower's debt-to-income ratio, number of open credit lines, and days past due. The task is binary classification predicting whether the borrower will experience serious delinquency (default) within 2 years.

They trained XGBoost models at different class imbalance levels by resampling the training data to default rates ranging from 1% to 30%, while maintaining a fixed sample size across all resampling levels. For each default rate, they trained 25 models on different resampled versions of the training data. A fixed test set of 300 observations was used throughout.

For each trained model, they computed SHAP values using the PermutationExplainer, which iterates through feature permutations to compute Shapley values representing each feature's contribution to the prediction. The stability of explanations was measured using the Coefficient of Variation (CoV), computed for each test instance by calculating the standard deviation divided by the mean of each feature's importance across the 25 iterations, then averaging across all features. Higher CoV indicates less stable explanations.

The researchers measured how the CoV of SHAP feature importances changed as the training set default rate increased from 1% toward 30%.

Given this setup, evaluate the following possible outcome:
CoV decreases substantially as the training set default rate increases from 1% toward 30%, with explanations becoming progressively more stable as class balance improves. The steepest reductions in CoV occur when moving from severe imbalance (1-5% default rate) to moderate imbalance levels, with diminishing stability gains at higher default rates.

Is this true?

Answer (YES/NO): NO